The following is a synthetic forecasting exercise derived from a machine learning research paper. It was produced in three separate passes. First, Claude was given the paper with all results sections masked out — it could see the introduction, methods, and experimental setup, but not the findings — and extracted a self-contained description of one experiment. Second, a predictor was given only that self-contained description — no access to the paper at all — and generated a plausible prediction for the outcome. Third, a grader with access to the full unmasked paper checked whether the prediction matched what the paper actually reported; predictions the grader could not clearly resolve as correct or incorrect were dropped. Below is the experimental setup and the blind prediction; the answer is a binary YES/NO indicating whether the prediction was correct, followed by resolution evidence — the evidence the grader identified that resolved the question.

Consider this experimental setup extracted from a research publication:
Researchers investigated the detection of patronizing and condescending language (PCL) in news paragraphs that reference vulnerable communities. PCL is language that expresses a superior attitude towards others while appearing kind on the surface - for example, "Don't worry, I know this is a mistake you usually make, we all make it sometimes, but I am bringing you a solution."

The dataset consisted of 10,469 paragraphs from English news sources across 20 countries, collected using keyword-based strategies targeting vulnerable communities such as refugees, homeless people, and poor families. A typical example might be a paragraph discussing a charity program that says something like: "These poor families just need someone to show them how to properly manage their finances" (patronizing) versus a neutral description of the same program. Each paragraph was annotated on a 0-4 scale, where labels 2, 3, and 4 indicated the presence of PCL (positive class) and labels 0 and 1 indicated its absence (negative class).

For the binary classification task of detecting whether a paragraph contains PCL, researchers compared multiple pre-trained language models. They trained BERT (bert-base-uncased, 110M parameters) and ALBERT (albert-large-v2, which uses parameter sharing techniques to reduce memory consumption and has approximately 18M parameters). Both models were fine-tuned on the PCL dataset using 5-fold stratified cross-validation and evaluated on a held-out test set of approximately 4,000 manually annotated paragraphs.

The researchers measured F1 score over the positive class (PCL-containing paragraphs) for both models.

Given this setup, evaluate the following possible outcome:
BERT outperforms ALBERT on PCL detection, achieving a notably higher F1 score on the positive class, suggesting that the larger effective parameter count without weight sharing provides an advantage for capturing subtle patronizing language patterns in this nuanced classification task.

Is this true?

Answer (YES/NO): YES